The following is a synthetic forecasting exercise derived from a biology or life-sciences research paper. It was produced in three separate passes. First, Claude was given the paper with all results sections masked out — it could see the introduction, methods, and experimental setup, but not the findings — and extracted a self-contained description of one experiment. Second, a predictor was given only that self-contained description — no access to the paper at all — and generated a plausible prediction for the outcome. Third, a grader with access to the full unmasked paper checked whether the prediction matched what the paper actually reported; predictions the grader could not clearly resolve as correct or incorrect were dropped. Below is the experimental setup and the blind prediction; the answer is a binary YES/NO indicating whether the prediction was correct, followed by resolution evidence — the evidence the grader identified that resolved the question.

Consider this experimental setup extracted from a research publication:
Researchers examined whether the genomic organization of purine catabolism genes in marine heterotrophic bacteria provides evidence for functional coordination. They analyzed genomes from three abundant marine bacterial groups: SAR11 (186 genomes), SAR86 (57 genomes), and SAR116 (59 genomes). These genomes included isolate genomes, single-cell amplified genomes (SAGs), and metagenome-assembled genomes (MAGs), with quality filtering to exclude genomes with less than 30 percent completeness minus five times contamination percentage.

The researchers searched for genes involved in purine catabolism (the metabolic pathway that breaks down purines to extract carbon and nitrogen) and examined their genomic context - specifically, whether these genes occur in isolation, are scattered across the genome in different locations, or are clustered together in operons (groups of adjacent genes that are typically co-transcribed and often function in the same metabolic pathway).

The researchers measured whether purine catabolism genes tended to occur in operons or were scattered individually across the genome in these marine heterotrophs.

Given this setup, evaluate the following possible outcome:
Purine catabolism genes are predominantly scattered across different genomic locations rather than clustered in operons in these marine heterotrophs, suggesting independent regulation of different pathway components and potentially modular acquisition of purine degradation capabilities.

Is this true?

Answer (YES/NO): NO